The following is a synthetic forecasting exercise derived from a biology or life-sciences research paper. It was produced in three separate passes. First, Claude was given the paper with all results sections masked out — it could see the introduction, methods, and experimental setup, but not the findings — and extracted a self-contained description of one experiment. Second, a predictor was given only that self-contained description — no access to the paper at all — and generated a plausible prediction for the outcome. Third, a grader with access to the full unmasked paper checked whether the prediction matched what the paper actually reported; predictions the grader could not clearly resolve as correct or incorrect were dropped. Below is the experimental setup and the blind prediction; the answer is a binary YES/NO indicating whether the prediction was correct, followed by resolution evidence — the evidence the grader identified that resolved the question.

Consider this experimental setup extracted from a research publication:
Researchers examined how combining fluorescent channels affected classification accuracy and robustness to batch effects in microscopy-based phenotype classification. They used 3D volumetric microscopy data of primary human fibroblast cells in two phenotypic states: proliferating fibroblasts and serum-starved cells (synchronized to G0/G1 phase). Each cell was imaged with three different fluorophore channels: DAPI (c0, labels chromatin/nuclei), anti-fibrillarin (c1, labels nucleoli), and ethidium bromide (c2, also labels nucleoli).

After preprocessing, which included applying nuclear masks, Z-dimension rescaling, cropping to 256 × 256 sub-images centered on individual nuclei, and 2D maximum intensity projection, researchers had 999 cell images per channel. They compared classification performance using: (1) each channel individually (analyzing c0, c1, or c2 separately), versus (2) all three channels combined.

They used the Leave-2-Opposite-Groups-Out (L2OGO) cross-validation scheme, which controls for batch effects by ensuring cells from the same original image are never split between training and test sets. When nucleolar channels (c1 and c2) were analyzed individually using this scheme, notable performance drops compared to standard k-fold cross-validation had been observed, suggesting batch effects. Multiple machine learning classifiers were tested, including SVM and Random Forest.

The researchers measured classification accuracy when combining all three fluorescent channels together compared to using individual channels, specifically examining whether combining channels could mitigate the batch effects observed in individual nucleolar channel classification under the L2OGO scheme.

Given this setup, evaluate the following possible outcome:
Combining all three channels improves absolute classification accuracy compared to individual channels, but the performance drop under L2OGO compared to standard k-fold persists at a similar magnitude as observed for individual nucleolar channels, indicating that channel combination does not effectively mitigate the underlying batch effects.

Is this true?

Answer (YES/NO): NO